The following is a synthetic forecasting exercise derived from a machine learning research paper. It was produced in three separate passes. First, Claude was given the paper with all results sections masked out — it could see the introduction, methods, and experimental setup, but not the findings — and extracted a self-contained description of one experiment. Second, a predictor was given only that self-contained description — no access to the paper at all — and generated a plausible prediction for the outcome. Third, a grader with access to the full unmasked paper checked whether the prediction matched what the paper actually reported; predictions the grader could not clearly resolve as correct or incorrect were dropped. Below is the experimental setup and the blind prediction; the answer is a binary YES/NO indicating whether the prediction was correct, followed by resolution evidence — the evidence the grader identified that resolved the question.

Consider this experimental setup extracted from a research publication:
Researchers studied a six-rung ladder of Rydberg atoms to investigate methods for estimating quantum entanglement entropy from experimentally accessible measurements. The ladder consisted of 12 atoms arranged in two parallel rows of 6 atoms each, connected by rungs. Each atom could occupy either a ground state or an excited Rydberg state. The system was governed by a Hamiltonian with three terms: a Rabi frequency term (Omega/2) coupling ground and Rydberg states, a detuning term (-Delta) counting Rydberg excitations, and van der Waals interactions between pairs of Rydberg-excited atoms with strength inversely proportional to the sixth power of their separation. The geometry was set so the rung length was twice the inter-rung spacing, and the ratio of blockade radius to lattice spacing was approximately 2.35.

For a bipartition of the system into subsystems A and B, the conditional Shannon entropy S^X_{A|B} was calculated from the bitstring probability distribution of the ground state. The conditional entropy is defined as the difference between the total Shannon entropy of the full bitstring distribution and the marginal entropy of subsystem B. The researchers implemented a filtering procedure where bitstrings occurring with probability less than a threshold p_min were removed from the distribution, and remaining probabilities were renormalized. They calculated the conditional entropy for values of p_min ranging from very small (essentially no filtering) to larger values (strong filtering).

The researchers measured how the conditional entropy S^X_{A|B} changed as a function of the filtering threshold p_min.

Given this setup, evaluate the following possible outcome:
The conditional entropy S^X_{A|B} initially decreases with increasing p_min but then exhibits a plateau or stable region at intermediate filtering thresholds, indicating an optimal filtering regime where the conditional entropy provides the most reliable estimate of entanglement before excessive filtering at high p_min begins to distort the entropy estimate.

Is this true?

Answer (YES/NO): NO